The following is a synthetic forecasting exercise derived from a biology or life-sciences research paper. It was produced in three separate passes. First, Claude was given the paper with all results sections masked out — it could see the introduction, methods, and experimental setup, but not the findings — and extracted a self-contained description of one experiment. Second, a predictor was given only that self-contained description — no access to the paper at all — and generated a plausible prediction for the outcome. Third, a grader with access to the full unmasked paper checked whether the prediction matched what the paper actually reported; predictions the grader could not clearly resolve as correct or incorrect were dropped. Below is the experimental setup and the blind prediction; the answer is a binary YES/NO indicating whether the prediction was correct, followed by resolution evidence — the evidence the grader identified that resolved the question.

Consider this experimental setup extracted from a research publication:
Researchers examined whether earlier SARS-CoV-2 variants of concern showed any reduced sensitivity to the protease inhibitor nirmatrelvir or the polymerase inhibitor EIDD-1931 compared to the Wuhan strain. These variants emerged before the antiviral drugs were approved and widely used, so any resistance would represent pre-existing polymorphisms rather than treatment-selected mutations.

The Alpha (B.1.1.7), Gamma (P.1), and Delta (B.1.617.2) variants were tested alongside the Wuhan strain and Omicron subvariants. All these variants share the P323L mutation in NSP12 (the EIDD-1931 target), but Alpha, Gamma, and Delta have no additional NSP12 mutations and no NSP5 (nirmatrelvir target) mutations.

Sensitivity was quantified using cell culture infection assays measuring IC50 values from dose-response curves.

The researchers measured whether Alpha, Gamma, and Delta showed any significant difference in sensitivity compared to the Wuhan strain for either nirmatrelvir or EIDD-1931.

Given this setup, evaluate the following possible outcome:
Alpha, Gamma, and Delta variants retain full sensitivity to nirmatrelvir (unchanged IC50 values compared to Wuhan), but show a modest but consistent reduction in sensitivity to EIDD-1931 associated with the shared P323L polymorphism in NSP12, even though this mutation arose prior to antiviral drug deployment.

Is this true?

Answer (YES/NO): NO